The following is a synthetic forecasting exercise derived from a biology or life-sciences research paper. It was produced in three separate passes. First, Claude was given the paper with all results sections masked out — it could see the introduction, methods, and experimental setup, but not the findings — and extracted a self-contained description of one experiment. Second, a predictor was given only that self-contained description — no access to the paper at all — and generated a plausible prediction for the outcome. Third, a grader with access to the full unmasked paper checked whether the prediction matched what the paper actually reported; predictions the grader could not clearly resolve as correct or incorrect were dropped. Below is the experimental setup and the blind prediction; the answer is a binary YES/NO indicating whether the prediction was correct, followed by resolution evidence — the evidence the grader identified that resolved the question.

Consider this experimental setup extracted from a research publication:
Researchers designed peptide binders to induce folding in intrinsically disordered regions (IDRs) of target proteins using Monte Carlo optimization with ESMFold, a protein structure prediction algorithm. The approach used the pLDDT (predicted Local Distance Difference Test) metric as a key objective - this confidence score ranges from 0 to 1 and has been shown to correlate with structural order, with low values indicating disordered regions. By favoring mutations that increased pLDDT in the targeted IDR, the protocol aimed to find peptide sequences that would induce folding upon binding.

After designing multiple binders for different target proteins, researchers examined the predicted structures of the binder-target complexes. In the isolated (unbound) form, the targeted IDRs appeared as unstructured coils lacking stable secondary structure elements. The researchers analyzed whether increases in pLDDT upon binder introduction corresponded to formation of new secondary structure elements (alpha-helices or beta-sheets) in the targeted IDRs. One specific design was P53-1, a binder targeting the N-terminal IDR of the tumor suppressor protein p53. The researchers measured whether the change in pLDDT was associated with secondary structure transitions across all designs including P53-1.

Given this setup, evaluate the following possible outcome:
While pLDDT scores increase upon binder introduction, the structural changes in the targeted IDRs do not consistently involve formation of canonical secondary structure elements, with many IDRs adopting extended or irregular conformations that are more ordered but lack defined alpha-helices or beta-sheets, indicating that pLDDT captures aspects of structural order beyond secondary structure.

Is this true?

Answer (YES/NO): NO